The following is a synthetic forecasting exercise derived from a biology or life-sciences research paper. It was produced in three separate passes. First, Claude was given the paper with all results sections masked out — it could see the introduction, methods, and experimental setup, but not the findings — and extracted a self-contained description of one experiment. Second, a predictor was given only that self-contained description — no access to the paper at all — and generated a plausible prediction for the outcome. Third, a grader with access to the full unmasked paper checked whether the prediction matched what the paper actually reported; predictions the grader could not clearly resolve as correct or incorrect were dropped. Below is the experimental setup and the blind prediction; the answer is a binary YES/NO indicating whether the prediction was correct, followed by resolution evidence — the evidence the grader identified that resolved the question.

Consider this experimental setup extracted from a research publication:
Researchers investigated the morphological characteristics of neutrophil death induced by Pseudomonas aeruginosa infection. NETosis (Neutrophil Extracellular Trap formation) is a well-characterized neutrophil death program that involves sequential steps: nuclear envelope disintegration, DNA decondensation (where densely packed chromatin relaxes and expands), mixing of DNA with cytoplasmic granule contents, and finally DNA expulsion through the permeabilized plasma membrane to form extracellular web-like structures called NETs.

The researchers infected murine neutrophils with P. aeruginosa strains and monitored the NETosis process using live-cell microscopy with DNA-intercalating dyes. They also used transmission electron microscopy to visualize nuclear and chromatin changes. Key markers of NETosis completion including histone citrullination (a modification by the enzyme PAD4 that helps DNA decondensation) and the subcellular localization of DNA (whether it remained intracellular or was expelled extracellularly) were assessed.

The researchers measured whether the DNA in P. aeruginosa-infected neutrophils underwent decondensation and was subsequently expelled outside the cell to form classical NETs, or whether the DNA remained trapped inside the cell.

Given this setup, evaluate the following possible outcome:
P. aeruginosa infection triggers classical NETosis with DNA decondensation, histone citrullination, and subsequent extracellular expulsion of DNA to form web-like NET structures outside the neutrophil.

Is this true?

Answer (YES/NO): NO